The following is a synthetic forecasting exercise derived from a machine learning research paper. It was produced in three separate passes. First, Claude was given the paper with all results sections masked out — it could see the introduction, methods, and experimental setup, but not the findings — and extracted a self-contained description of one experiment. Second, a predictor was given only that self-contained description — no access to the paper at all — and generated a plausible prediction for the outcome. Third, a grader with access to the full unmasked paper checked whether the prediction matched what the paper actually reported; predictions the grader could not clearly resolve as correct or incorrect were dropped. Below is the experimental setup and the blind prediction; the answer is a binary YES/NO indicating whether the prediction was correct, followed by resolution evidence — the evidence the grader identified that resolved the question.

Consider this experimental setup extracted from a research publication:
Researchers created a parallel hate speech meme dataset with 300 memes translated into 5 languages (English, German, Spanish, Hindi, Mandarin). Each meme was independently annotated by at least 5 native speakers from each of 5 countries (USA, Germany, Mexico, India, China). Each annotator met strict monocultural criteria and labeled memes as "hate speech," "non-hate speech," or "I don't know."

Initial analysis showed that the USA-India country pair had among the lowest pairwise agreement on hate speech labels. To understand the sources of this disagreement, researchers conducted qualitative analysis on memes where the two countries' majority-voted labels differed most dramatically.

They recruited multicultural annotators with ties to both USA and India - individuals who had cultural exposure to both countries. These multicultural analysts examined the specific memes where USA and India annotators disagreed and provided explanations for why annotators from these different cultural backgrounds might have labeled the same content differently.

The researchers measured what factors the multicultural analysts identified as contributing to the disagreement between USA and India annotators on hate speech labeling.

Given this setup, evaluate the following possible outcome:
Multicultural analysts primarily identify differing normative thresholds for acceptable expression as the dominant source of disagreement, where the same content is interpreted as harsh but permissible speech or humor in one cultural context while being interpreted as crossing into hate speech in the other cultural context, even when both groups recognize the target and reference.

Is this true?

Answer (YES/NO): YES